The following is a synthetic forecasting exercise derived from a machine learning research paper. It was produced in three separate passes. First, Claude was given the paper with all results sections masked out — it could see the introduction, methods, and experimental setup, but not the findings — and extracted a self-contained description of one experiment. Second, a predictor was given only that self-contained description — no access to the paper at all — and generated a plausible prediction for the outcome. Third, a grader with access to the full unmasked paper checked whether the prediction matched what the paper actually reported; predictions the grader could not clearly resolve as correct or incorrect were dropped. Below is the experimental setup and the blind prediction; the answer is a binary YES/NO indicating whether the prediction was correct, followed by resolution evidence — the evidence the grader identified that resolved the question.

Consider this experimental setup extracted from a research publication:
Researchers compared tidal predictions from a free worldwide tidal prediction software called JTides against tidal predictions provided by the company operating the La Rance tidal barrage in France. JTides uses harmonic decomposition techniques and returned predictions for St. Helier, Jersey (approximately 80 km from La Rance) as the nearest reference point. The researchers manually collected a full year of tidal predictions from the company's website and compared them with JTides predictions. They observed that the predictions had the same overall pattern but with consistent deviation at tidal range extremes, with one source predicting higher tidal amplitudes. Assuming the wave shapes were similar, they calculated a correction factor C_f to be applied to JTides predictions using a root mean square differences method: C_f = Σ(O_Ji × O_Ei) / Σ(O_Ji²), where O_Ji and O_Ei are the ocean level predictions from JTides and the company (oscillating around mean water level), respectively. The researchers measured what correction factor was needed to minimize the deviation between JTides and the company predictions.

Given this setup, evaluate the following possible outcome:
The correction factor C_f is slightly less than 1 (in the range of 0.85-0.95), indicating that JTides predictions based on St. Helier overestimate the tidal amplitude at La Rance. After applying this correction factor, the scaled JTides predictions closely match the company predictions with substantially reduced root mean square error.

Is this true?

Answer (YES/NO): NO